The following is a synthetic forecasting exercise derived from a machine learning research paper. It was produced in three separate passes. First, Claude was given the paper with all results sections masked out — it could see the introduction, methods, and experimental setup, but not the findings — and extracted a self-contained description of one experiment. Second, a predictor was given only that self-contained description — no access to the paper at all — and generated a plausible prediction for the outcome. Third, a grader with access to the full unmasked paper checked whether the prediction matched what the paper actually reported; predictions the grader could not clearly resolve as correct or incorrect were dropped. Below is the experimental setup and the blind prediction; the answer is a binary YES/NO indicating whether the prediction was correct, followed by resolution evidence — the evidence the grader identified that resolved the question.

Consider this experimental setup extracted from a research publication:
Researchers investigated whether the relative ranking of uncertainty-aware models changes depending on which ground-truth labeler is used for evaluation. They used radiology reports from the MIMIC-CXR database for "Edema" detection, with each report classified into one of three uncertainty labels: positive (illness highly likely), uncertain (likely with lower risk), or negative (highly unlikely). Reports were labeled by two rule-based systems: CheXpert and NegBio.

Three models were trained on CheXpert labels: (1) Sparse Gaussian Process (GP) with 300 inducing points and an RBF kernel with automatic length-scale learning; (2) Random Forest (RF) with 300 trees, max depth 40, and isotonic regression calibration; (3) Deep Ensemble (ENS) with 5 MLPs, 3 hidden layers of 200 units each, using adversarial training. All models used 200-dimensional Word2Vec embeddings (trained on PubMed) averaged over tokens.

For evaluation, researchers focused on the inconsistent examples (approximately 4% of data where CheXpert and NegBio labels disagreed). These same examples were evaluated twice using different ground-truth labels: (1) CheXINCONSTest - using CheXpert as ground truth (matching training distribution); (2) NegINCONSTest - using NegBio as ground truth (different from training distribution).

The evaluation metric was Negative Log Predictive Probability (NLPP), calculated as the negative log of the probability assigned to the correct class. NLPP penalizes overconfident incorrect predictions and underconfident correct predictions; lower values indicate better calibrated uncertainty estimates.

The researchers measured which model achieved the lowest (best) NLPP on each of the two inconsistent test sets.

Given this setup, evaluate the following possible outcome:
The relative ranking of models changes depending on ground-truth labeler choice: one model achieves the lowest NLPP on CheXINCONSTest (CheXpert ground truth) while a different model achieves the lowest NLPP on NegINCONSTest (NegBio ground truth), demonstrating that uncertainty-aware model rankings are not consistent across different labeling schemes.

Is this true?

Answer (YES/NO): YES